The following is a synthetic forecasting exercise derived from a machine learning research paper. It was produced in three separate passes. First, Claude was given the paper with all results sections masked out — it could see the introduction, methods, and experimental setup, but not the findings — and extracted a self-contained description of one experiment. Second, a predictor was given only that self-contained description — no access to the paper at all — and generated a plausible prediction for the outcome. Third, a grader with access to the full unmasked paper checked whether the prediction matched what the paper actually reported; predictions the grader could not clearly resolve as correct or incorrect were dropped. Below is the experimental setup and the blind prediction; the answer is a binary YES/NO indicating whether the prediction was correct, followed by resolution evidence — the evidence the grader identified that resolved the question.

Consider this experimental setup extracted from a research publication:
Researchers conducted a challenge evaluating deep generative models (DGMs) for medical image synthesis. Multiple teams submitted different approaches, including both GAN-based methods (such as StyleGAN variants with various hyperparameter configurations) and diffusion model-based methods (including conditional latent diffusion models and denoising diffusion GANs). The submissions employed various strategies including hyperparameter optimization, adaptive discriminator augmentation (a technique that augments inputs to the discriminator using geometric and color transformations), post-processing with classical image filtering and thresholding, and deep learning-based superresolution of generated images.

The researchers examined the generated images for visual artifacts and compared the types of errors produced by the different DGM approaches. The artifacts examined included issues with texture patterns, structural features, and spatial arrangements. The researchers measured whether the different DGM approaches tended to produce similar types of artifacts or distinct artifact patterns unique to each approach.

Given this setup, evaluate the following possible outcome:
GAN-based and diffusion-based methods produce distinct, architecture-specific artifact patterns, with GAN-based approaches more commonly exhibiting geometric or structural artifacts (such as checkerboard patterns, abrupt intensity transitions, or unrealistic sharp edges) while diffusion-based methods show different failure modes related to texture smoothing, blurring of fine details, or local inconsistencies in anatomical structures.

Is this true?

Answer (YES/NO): NO